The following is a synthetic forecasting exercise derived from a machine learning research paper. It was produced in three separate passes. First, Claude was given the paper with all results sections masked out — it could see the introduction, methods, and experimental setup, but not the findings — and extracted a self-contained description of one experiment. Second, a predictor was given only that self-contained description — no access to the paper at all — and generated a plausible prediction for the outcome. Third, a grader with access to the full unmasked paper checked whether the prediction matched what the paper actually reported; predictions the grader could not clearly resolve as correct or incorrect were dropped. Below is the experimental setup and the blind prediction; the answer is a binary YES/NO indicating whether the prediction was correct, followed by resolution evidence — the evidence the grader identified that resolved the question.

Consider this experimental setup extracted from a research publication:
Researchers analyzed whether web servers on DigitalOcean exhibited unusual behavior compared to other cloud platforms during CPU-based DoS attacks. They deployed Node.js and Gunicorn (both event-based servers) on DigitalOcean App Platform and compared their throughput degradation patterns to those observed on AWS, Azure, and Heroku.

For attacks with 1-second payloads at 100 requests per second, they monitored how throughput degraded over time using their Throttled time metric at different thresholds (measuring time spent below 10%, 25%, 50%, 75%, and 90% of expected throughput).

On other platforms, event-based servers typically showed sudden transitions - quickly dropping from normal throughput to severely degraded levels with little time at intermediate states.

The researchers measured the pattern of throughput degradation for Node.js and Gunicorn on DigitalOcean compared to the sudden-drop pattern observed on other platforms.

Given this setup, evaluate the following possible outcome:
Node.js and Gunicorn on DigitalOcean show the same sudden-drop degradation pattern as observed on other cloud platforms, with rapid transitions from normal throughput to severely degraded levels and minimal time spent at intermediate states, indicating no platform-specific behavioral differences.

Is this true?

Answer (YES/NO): NO